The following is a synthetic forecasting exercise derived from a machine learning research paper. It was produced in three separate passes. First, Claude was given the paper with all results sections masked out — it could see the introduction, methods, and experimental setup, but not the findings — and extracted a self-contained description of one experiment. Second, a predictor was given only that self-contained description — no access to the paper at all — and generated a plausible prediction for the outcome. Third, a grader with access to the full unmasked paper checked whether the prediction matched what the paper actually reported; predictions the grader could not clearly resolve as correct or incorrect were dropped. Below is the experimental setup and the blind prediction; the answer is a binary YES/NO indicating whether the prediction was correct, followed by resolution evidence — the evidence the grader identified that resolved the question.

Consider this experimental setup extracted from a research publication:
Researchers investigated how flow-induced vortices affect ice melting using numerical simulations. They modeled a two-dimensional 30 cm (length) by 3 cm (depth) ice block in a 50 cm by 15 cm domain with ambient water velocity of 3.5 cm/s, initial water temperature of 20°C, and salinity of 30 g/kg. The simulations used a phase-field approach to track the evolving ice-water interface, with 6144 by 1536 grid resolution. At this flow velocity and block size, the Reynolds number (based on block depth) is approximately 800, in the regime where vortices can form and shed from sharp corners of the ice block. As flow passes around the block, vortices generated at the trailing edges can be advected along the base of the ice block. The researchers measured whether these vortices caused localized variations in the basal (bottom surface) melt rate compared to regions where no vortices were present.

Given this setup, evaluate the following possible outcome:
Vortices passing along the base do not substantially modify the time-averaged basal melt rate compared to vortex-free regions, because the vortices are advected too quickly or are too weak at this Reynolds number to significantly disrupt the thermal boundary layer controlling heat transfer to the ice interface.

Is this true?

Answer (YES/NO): NO